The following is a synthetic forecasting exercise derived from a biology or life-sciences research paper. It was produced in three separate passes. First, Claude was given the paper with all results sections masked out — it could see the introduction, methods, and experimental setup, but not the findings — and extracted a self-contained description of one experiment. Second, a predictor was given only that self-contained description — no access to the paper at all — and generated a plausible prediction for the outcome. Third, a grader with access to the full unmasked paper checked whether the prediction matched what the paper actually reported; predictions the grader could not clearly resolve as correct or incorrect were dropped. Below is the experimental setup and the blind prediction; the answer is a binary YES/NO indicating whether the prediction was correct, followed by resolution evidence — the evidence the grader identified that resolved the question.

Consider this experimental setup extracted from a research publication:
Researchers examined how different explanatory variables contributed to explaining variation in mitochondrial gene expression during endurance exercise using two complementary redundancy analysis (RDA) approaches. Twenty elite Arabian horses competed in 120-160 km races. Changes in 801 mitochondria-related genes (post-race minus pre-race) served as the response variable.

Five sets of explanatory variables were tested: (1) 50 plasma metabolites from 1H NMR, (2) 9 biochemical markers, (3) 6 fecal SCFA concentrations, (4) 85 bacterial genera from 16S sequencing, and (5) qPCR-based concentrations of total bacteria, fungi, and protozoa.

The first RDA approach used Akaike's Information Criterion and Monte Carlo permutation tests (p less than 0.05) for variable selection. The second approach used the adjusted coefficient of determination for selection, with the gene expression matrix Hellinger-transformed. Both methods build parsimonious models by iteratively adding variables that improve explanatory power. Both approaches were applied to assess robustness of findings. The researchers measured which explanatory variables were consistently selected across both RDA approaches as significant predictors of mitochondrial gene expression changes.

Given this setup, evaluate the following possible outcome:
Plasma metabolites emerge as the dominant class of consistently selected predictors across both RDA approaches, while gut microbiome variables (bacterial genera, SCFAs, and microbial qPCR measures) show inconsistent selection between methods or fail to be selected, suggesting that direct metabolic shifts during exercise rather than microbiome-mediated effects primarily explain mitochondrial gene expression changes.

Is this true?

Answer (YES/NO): NO